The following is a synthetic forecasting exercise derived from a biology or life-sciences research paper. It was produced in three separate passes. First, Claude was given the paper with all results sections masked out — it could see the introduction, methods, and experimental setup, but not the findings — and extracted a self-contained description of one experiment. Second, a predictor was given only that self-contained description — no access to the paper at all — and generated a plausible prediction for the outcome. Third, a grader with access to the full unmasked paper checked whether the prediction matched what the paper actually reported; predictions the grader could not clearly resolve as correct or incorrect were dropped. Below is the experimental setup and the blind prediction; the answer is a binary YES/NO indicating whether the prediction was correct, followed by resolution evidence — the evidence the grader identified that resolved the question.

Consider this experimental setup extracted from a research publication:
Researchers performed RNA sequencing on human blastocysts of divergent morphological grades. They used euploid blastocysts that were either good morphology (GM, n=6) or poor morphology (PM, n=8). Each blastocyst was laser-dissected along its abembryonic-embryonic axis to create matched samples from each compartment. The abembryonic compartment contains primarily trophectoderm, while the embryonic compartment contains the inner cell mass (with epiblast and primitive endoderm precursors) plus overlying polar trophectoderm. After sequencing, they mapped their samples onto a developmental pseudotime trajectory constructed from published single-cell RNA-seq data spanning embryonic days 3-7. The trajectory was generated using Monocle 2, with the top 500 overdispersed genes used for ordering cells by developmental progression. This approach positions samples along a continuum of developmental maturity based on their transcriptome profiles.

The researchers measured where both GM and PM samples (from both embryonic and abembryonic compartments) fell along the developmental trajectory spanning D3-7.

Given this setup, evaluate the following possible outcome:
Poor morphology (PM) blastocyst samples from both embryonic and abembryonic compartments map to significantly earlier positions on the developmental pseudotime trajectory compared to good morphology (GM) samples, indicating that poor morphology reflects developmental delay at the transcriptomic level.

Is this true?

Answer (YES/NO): NO